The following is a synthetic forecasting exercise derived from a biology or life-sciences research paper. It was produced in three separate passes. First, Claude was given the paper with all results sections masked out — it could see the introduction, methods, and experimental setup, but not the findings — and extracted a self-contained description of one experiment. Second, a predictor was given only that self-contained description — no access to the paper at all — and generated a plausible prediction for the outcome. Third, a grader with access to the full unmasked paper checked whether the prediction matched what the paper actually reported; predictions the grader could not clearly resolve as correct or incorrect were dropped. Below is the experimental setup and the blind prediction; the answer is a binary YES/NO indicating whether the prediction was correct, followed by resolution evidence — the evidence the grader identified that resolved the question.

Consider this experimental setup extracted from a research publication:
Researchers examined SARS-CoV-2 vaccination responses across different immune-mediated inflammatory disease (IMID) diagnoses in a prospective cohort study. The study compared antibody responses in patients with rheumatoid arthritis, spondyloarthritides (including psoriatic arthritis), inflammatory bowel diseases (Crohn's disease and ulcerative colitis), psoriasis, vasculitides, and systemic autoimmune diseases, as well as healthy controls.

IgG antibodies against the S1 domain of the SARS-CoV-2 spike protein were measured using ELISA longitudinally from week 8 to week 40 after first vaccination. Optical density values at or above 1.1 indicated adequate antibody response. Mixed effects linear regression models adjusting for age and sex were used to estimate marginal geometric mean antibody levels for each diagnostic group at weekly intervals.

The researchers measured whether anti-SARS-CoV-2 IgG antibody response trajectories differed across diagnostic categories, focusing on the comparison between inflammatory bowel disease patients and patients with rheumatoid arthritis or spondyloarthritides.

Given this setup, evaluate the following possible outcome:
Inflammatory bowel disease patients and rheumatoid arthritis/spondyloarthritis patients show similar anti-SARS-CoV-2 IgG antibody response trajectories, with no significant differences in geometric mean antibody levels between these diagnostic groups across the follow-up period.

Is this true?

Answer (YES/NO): YES